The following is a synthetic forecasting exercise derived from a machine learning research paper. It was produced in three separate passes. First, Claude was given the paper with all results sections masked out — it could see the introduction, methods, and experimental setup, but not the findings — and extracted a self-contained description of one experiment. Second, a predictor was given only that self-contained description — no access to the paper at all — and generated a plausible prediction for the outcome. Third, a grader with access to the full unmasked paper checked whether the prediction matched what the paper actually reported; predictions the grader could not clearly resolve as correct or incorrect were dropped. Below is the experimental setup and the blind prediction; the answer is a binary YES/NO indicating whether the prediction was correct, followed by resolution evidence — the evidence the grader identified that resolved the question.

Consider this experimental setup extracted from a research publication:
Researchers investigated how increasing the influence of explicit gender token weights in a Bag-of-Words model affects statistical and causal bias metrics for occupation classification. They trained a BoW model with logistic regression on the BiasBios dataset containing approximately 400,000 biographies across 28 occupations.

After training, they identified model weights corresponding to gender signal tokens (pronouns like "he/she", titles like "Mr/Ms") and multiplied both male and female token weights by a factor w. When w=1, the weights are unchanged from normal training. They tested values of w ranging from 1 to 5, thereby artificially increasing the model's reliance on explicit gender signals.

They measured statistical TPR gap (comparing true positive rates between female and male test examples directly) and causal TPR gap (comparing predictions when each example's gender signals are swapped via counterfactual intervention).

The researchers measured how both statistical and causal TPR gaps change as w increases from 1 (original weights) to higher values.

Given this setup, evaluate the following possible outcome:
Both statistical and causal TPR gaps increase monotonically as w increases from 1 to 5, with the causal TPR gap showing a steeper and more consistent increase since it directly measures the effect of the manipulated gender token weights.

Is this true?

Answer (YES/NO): NO